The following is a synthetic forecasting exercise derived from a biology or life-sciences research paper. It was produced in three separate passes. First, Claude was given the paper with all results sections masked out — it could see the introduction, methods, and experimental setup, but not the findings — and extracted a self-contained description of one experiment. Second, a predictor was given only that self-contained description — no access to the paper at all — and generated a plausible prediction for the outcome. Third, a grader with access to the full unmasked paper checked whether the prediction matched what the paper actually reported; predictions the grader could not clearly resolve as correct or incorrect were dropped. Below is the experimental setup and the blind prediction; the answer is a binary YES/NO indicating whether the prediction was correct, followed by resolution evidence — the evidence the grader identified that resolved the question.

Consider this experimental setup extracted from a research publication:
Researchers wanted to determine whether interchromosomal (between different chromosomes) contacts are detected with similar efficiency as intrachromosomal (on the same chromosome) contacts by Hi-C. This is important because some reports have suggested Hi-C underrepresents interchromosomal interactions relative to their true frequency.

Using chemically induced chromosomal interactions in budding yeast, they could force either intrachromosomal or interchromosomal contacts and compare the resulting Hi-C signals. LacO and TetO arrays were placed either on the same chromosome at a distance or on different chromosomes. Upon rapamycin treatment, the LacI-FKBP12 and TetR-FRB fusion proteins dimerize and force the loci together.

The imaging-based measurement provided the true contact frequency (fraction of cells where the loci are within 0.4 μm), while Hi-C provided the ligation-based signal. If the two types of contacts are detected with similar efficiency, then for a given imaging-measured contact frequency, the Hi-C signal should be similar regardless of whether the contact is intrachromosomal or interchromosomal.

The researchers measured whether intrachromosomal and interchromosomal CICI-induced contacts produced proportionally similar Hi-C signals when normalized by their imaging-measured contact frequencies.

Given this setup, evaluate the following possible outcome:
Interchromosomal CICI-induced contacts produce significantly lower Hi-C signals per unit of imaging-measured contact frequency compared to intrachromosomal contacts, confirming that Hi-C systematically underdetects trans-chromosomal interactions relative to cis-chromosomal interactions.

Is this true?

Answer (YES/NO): NO